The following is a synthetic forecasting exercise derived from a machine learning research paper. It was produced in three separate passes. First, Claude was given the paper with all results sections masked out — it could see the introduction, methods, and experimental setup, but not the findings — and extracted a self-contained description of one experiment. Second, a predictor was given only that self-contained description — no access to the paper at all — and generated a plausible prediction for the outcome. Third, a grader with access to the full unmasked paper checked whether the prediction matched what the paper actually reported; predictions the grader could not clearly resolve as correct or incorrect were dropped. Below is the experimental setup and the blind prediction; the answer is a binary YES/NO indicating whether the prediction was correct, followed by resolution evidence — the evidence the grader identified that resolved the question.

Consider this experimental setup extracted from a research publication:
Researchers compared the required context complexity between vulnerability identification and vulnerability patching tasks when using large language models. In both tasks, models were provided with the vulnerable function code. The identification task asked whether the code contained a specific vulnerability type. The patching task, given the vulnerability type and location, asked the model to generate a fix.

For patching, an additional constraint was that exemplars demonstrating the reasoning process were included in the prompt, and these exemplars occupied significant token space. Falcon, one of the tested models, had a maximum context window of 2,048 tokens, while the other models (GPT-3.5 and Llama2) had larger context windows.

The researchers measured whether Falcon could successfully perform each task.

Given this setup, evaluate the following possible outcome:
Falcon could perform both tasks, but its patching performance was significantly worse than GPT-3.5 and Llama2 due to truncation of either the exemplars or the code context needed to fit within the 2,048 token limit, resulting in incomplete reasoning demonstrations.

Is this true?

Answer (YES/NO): NO